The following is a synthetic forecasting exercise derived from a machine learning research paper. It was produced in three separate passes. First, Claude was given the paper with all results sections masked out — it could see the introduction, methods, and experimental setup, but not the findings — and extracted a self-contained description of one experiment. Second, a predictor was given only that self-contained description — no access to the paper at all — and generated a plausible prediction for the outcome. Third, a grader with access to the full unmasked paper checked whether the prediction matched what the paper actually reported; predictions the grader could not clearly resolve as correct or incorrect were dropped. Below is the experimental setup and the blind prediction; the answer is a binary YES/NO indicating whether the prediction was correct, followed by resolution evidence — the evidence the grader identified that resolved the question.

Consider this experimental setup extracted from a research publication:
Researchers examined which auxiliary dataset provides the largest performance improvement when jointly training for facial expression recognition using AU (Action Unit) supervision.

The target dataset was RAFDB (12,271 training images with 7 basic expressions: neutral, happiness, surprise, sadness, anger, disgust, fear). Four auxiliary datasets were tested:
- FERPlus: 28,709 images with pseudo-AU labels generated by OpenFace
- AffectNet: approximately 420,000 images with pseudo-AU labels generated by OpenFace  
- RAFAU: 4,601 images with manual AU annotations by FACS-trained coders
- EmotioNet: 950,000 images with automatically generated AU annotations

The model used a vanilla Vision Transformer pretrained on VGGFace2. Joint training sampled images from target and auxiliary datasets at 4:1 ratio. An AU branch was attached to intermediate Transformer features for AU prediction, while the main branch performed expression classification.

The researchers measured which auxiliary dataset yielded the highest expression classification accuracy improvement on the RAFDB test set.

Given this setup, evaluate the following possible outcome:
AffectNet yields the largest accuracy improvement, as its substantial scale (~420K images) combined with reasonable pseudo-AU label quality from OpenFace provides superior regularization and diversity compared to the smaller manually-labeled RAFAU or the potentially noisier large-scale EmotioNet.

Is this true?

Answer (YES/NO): NO